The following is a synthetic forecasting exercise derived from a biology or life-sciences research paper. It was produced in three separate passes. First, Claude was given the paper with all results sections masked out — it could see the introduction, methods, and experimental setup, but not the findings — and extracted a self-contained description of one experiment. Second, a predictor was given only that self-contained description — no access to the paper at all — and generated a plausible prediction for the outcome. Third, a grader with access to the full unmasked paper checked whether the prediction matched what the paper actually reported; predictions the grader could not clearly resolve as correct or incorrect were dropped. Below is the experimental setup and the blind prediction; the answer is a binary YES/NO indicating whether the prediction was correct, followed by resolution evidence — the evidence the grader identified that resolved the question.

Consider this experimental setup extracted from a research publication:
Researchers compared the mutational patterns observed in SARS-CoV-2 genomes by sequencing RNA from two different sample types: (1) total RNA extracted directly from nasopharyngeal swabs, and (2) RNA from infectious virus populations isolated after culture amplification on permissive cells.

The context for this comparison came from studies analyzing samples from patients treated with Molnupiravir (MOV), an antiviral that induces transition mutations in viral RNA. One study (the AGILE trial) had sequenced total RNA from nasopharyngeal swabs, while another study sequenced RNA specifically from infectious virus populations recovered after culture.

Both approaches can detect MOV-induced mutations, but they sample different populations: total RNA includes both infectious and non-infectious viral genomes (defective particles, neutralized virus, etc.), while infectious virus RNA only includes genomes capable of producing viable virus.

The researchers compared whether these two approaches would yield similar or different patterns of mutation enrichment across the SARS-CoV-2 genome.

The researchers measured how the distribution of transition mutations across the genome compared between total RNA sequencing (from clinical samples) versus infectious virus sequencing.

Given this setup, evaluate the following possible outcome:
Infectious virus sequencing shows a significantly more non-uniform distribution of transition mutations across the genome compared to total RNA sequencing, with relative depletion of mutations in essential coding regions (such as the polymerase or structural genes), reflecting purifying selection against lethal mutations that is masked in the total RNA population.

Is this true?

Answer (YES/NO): YES